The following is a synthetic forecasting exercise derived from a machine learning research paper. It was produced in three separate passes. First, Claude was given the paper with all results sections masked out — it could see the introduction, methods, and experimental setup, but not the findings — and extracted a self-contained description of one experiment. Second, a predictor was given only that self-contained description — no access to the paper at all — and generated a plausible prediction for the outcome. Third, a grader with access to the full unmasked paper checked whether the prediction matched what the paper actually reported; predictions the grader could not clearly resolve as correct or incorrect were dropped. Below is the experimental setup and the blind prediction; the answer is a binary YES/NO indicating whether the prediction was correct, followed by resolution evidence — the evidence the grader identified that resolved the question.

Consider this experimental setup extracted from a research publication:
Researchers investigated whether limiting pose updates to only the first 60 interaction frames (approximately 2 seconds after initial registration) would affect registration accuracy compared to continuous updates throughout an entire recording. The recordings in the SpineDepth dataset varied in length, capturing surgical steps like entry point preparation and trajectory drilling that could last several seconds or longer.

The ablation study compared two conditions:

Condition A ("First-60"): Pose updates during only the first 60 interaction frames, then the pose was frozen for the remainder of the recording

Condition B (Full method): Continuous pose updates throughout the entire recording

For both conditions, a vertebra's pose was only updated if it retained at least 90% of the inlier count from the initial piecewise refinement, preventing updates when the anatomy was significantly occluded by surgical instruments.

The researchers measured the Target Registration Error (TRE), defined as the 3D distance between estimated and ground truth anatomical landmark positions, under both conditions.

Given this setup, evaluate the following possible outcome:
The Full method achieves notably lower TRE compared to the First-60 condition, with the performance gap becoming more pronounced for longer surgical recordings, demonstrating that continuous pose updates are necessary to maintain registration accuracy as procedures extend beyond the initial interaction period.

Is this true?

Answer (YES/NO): NO